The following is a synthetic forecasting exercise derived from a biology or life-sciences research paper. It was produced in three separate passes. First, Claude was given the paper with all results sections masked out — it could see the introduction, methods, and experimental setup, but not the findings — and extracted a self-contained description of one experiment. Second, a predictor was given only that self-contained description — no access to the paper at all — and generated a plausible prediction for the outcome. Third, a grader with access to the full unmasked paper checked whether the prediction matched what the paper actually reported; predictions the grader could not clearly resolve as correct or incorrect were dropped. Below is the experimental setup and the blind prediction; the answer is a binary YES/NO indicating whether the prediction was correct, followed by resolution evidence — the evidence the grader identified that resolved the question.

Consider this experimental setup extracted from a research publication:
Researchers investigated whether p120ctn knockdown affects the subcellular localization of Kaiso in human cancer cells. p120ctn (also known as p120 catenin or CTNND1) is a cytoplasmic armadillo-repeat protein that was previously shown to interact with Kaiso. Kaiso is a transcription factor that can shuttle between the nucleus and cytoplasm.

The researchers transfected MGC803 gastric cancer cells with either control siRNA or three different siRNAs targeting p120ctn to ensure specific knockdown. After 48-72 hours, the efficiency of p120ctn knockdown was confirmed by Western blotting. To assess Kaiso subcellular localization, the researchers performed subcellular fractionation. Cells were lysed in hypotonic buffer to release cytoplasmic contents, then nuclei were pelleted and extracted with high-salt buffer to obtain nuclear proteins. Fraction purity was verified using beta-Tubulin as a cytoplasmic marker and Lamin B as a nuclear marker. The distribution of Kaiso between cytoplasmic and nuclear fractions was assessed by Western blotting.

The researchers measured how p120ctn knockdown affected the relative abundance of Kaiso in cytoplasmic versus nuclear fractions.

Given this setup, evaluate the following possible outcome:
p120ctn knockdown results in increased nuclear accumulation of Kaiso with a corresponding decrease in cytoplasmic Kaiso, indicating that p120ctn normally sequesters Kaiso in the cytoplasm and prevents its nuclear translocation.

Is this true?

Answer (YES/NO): YES